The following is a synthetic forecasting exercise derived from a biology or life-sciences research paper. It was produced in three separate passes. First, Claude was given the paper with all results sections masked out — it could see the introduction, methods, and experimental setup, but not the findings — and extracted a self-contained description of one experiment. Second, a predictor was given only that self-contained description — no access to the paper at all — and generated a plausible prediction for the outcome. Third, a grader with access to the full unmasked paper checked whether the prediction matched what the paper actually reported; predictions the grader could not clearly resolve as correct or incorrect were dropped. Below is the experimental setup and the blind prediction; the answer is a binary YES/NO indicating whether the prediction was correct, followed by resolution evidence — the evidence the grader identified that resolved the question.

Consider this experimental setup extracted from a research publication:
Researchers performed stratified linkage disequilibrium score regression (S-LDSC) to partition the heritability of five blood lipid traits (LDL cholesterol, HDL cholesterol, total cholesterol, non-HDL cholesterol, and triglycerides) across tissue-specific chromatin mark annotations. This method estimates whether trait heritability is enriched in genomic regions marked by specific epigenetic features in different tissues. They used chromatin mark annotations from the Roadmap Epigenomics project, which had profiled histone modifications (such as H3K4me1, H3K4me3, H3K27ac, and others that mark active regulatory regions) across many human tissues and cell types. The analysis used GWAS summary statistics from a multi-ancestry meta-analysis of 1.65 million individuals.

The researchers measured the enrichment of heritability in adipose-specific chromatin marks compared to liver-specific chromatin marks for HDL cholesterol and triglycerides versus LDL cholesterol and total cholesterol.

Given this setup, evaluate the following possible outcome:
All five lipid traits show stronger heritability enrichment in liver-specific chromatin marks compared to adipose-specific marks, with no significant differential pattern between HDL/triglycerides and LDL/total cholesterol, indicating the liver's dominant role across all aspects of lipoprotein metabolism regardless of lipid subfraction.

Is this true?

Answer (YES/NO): NO